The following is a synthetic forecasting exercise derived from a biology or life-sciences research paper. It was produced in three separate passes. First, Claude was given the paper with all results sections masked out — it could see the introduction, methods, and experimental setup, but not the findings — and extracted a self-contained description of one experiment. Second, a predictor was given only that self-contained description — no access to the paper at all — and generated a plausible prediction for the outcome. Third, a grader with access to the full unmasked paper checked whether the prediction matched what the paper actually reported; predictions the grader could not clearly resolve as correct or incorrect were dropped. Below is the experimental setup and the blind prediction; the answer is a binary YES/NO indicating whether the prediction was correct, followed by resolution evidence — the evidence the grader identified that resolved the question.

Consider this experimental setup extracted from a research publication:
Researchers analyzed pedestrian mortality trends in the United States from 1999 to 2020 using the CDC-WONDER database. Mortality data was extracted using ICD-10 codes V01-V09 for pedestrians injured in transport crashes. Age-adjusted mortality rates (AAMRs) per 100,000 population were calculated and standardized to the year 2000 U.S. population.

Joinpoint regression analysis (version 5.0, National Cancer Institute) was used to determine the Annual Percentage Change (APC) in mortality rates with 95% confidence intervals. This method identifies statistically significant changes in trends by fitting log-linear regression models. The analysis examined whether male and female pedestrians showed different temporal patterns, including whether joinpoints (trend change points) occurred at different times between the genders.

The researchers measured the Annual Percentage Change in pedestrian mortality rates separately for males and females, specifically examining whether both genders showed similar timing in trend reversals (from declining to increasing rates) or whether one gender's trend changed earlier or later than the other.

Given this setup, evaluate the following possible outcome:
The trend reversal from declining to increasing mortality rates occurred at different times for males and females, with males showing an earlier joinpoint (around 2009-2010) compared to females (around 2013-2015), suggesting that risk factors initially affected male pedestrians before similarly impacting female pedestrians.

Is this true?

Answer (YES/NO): NO